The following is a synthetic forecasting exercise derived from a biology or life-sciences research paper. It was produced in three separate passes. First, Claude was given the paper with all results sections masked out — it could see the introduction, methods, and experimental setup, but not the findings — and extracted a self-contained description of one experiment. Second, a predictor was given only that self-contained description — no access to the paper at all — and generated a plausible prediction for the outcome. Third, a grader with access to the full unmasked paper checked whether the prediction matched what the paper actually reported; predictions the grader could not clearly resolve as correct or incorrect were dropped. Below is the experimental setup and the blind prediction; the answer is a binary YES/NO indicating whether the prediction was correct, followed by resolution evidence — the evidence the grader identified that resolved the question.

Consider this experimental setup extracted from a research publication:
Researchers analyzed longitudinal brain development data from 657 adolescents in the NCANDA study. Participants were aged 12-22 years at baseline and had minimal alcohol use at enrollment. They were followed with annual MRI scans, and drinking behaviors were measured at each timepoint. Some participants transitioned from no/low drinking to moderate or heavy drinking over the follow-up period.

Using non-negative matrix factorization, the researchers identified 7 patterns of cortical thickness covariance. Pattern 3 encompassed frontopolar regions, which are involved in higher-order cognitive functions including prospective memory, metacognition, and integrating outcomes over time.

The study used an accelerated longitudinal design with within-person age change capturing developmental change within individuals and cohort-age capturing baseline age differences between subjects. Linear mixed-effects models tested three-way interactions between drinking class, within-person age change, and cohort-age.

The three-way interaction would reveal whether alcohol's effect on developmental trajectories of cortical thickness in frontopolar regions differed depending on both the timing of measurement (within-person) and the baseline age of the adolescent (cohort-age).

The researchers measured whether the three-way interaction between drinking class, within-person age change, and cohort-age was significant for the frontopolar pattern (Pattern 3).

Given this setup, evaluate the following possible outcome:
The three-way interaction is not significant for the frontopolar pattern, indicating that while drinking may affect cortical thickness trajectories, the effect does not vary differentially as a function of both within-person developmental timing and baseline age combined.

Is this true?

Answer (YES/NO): NO